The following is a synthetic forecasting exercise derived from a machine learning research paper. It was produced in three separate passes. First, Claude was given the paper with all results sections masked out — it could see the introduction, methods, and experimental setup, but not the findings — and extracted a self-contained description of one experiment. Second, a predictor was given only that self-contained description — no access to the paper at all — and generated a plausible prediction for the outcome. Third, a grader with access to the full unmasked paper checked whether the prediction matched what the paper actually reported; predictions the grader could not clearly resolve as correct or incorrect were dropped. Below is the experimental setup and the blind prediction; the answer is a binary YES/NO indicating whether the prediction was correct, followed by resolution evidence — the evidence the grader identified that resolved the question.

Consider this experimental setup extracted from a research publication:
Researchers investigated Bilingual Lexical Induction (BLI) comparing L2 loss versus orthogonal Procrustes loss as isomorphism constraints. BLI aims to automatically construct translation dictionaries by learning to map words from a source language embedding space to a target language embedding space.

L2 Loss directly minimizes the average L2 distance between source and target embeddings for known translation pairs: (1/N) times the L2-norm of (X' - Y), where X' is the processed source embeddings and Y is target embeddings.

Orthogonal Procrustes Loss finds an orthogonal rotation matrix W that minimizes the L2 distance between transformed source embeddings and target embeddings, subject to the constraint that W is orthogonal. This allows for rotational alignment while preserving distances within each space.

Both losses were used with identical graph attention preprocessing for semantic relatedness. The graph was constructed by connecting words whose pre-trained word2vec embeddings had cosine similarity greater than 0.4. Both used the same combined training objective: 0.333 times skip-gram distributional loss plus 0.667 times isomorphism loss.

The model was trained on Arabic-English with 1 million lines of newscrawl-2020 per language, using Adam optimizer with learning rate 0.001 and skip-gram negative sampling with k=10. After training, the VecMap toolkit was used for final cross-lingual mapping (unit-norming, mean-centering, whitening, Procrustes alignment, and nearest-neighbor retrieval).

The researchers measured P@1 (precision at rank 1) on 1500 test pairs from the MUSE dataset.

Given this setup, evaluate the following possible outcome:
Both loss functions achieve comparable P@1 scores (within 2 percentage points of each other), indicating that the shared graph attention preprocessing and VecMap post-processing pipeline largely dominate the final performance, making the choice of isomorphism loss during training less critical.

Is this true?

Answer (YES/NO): YES